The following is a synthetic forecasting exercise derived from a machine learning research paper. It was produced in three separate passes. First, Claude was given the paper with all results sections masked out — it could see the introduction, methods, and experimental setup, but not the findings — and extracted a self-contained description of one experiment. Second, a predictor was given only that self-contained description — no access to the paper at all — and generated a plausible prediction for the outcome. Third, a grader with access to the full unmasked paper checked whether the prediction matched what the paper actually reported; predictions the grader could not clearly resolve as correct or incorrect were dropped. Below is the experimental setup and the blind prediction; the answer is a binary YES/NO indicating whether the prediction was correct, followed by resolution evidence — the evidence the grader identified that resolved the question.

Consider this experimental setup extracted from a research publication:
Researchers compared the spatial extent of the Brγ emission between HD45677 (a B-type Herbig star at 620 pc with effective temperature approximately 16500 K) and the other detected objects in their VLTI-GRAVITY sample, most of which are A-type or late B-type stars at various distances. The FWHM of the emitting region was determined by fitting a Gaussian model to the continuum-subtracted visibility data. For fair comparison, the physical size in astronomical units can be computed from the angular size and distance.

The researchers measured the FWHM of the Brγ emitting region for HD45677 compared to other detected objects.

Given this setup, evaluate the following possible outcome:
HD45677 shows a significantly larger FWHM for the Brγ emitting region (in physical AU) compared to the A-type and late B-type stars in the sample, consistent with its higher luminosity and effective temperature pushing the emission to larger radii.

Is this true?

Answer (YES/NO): NO